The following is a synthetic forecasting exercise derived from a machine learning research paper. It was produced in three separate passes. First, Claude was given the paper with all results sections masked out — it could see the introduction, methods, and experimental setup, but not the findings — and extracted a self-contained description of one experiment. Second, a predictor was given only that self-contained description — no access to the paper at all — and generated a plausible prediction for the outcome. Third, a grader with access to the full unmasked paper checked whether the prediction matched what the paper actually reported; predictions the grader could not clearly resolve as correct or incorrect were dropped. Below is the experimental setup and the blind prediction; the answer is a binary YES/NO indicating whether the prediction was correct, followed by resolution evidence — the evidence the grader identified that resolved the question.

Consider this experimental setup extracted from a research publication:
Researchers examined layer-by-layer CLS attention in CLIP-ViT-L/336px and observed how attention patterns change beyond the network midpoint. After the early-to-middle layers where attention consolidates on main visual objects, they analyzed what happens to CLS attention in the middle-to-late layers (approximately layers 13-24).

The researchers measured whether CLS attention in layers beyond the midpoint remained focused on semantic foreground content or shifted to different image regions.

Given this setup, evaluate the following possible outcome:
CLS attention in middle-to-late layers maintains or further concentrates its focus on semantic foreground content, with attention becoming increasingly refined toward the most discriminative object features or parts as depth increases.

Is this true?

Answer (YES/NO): NO